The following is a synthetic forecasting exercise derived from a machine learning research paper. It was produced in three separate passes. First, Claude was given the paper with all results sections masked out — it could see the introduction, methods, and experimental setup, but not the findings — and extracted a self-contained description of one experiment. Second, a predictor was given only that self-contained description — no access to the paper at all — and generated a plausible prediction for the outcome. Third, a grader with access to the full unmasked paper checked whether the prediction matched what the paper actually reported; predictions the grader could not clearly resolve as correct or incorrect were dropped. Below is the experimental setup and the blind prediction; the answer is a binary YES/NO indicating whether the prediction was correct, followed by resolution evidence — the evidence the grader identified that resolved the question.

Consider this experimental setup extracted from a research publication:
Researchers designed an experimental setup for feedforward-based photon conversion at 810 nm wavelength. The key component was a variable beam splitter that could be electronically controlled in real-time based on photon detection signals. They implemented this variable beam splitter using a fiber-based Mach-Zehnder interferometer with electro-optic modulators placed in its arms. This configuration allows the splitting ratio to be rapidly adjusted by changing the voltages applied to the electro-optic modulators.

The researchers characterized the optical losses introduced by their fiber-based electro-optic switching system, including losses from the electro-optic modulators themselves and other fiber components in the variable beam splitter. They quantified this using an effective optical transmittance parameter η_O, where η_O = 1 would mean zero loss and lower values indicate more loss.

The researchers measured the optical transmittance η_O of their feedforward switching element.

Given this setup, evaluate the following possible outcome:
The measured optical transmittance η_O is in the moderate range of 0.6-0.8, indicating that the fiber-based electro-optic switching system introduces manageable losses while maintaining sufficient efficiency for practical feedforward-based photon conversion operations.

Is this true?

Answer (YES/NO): NO